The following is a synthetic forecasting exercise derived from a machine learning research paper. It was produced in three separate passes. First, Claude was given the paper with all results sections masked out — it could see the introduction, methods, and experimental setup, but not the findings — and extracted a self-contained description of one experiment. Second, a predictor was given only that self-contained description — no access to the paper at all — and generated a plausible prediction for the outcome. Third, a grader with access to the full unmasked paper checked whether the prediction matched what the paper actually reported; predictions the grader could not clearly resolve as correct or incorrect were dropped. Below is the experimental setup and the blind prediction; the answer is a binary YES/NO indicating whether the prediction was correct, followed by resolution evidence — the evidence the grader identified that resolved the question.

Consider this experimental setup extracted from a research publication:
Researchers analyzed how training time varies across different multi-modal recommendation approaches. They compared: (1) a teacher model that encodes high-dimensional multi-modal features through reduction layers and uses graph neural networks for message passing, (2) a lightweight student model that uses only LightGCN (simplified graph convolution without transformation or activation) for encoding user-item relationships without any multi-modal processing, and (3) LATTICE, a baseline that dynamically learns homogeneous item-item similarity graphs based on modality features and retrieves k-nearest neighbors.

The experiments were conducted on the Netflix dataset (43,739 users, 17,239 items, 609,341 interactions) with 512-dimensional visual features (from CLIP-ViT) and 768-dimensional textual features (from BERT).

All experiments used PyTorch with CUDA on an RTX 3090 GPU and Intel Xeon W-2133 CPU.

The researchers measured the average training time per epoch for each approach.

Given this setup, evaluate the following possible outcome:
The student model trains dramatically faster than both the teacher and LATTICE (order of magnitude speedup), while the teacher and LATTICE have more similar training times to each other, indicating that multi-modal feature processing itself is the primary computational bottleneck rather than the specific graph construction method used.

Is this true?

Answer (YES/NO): NO